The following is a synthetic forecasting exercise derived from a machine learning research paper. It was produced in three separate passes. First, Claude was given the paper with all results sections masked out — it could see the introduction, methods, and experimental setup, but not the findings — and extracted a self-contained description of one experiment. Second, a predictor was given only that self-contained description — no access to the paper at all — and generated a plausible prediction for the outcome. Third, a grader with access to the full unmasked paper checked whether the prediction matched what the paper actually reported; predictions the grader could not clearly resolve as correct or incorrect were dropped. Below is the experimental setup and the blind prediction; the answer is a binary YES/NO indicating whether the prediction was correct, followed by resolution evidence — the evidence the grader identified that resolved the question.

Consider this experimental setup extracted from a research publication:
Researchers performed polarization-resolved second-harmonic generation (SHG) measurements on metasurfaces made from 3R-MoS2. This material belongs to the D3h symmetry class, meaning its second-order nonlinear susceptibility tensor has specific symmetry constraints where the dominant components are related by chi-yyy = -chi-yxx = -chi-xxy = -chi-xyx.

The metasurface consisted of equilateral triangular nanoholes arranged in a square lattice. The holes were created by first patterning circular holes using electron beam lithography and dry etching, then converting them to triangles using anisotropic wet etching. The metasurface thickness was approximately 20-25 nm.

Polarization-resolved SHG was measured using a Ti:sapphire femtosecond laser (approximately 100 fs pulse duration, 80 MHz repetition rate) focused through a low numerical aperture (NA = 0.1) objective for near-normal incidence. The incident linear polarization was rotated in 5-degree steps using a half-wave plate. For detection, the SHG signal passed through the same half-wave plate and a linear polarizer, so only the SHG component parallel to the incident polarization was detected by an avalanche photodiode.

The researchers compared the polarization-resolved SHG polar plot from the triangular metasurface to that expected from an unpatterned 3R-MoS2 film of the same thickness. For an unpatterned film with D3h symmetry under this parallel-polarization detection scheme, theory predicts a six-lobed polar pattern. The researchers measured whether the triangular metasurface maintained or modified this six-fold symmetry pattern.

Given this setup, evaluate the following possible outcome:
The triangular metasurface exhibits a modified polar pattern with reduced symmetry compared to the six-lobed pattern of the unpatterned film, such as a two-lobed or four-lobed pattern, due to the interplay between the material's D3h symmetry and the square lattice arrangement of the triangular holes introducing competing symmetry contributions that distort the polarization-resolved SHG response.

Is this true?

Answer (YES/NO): YES